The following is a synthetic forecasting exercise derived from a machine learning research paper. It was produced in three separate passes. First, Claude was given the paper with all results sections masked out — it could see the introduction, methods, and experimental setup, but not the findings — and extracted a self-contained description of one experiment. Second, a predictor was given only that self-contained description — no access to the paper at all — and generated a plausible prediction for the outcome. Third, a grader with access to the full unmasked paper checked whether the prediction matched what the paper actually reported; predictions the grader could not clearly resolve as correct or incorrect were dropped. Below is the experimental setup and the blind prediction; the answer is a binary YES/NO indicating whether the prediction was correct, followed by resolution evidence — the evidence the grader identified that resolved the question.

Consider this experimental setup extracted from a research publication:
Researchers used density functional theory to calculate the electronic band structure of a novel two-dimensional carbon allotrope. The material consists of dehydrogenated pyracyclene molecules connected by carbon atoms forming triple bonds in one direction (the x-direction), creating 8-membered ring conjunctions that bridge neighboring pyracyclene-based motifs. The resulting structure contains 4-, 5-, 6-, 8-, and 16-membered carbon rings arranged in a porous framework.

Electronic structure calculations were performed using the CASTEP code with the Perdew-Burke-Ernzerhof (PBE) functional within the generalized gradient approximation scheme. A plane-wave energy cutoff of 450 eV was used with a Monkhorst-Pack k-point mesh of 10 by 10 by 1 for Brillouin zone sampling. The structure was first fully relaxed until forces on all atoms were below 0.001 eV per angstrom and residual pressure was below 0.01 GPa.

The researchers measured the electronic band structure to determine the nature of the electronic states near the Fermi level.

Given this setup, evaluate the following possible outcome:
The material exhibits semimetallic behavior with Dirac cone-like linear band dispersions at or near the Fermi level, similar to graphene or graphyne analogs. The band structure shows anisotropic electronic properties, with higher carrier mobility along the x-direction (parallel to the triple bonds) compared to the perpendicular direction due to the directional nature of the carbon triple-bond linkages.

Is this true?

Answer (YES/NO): NO